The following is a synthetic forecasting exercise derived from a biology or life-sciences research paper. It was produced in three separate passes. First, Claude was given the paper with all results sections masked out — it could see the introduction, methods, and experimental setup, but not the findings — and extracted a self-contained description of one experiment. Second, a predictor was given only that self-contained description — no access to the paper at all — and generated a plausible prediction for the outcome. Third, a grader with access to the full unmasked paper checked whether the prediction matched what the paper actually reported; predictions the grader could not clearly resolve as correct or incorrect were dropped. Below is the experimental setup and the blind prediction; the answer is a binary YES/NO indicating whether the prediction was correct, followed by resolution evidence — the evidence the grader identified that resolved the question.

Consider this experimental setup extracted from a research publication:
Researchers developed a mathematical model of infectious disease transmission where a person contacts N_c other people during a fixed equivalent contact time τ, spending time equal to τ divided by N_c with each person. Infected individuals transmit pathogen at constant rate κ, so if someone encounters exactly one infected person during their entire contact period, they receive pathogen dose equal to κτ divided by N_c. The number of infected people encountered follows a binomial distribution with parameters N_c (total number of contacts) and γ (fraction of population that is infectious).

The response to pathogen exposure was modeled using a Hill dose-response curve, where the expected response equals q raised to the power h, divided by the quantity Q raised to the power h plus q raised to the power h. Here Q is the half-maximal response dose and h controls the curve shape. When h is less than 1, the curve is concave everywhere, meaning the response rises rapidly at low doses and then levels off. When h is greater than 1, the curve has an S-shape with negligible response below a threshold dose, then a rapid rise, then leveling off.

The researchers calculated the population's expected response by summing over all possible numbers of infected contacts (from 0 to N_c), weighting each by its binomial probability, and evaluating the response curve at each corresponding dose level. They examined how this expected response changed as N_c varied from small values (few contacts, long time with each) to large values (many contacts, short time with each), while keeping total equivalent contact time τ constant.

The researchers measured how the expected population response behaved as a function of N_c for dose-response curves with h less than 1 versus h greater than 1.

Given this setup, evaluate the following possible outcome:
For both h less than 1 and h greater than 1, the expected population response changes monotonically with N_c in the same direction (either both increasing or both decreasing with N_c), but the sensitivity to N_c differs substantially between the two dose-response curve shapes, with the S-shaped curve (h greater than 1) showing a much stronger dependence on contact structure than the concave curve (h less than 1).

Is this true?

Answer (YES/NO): NO